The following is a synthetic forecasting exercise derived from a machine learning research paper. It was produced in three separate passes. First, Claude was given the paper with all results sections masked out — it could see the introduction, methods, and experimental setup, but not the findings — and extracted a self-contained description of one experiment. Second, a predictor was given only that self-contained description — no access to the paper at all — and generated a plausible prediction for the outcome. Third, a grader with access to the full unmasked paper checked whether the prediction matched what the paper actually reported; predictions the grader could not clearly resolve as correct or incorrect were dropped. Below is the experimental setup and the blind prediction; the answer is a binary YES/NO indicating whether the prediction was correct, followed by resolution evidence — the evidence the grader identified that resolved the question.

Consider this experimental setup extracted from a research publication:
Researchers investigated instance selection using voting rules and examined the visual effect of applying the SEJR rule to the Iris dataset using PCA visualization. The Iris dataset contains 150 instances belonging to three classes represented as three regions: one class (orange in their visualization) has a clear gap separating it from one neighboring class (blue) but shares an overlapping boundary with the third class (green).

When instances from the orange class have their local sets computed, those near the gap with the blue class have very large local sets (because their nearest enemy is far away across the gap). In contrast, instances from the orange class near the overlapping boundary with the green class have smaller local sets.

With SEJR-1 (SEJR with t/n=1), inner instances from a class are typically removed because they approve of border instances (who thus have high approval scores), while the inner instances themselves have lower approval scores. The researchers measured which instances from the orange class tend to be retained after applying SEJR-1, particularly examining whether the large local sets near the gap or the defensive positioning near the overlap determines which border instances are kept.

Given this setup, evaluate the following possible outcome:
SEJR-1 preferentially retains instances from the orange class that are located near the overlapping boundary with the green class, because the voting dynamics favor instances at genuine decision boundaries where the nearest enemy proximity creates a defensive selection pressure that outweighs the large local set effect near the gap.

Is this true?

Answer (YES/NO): YES